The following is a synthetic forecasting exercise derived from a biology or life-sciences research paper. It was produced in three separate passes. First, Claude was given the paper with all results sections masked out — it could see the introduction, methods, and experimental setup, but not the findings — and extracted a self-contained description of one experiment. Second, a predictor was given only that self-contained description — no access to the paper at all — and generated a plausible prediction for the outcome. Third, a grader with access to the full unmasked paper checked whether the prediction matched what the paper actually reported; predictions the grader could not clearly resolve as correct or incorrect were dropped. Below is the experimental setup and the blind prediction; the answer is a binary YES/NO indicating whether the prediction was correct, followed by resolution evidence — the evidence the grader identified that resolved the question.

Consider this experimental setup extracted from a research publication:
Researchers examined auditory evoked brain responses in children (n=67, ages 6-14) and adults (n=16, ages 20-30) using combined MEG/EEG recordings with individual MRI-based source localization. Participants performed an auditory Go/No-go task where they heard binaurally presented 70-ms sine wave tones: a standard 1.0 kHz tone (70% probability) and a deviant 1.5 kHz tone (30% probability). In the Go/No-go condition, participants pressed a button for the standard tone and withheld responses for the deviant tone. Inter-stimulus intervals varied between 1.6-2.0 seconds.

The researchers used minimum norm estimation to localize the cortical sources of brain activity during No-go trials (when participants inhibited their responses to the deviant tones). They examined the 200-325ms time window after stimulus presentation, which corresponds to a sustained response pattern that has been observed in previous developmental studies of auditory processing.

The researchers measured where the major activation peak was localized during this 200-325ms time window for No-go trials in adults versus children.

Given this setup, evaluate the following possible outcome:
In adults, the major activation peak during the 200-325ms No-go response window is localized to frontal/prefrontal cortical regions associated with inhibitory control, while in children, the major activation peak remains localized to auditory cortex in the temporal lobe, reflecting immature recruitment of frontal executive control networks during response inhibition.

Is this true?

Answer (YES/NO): NO